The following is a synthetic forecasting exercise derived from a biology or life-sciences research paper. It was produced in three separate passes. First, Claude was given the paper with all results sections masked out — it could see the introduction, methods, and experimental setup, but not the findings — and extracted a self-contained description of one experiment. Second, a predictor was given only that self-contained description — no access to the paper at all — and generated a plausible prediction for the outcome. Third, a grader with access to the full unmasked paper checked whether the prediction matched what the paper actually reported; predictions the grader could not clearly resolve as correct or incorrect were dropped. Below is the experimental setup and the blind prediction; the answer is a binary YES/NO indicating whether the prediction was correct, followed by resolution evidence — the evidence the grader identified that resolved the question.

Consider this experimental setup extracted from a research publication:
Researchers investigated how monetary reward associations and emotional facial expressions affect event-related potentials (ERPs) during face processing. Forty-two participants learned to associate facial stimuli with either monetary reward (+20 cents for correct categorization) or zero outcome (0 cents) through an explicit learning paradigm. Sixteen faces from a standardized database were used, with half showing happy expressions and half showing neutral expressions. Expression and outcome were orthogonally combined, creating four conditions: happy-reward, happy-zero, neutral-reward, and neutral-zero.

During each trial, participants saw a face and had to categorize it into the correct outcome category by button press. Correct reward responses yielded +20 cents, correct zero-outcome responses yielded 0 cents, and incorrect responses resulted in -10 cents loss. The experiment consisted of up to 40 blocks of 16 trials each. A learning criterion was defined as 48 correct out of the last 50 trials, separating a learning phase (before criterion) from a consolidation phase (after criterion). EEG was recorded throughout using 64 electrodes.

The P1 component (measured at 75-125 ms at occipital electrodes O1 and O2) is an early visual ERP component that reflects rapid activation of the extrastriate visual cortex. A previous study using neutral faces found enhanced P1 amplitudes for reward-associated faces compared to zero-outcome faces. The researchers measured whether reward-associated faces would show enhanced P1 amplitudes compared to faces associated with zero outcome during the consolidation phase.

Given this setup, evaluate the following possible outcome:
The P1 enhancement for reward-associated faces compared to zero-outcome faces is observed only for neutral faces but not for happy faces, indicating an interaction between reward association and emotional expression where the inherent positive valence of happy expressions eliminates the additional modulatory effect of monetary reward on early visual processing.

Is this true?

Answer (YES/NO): NO